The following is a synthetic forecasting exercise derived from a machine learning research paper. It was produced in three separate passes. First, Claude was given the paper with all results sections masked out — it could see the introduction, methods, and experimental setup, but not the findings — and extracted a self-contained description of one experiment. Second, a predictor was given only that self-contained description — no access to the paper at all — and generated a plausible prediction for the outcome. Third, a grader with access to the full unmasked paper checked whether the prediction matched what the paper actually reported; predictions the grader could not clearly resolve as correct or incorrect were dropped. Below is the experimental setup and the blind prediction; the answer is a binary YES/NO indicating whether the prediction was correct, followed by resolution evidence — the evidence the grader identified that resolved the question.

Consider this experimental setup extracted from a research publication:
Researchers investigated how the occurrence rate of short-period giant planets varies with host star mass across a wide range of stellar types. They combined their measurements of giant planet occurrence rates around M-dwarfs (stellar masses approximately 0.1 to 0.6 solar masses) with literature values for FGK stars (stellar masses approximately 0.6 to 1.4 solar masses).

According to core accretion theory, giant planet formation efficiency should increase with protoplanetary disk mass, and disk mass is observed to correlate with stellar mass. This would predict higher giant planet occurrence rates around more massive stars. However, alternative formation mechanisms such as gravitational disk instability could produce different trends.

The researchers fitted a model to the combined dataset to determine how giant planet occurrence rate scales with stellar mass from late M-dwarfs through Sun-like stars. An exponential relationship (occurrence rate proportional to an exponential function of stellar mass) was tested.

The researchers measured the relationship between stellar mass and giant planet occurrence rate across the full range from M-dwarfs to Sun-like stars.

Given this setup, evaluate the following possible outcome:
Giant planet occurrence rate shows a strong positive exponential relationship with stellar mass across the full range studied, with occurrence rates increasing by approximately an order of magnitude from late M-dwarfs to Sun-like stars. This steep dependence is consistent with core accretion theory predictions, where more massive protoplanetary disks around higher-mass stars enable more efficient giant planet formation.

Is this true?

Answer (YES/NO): YES